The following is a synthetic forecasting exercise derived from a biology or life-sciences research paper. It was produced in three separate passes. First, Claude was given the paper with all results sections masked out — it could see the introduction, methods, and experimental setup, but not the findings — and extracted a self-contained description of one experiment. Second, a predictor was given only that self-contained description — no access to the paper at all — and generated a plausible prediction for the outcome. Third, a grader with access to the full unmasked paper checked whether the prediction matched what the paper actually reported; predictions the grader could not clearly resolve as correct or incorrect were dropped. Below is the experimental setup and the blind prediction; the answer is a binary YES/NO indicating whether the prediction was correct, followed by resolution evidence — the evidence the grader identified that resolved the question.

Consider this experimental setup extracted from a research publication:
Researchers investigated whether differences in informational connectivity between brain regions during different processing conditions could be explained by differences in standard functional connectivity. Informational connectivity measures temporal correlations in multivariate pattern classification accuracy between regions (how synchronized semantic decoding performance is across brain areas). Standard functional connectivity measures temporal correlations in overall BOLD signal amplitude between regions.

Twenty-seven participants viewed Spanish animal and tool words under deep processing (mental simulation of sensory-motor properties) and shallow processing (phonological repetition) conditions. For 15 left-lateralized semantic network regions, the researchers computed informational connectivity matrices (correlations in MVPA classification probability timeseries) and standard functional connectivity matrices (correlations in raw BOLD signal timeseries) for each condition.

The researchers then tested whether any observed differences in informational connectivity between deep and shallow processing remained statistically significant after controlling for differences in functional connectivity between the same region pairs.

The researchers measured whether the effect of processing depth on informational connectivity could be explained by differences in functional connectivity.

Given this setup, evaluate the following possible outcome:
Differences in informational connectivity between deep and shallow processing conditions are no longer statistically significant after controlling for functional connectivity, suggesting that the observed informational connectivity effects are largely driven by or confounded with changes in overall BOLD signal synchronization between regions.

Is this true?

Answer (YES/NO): NO